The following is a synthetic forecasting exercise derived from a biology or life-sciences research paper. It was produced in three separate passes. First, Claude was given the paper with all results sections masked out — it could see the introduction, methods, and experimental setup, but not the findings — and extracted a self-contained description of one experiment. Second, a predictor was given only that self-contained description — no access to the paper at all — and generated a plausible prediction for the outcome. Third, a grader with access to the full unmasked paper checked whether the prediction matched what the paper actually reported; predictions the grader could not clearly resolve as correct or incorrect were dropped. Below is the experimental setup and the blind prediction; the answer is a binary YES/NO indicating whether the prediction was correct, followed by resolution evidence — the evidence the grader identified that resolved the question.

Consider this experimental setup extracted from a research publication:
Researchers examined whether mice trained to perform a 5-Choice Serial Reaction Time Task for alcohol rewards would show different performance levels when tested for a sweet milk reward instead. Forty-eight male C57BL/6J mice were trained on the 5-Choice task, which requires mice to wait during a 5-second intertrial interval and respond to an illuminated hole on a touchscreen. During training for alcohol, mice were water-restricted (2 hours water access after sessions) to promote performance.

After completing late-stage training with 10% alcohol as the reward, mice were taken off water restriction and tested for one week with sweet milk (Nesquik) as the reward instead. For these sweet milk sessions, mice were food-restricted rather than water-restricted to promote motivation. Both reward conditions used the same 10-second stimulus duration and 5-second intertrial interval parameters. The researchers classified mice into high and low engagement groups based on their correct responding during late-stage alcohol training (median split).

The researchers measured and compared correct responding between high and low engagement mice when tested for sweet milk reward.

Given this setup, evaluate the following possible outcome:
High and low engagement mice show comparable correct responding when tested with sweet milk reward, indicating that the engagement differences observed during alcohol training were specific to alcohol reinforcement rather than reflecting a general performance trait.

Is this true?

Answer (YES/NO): NO